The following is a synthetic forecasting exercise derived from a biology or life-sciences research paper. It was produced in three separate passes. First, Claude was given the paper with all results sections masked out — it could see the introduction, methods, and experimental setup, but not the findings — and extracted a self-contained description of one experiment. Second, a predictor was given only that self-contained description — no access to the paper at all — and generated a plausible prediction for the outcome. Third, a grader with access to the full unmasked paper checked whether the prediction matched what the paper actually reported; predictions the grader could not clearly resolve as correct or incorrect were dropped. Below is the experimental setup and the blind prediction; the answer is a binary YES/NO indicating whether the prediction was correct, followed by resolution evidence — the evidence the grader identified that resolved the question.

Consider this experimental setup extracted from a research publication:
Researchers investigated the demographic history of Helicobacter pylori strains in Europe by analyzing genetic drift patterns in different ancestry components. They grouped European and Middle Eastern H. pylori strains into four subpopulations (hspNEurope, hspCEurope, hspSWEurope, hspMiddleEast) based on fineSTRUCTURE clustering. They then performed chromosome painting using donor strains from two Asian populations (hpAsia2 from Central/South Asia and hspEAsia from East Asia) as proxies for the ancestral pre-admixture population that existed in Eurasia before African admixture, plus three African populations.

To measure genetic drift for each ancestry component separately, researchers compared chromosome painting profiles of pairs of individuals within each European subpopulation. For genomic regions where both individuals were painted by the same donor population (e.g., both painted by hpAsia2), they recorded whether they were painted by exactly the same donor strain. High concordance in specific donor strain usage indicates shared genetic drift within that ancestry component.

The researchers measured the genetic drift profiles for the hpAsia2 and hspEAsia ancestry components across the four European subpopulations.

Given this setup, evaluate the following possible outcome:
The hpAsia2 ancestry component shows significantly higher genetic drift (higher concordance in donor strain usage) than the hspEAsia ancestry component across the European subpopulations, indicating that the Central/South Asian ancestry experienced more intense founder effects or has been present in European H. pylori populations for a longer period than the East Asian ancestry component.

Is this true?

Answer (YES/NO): NO